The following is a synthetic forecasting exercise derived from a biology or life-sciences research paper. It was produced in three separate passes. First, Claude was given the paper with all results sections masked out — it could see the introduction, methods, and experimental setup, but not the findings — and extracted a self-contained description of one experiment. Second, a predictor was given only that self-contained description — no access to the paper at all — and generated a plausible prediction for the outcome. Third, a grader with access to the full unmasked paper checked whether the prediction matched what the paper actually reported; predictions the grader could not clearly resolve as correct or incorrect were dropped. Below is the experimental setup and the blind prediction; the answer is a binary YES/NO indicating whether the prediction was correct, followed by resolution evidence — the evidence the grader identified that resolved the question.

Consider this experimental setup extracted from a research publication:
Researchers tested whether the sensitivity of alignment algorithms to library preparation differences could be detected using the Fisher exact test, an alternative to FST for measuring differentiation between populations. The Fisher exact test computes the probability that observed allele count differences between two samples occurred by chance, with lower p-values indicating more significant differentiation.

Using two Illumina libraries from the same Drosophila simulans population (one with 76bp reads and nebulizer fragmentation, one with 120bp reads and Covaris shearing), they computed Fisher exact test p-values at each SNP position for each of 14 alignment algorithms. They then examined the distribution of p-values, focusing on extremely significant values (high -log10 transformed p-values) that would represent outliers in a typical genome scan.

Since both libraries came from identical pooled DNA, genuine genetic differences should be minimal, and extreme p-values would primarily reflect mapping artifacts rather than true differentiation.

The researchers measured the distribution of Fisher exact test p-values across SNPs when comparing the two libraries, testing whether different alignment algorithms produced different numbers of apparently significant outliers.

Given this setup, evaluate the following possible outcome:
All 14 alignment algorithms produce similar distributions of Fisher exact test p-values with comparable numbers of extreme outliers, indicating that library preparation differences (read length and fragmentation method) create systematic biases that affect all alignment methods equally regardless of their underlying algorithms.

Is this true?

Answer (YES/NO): NO